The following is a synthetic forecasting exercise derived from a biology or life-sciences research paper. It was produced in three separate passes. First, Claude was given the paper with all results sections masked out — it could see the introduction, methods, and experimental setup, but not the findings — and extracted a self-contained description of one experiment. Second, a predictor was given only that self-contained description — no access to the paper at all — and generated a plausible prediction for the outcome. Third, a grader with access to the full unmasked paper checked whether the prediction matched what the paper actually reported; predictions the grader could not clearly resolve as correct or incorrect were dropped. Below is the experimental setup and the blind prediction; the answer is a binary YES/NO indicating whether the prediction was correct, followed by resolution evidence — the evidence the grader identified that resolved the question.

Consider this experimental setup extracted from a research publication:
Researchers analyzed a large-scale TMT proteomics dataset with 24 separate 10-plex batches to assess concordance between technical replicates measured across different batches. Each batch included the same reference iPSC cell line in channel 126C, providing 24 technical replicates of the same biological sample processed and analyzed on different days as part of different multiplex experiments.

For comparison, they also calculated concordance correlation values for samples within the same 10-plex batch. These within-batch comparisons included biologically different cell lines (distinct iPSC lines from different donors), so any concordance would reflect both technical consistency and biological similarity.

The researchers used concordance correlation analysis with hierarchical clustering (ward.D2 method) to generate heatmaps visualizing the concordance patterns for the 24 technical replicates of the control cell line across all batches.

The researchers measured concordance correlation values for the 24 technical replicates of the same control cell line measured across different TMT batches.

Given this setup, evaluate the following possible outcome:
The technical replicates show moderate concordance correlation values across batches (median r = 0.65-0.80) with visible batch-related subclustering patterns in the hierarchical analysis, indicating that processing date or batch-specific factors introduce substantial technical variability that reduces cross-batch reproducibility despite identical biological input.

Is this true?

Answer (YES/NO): NO